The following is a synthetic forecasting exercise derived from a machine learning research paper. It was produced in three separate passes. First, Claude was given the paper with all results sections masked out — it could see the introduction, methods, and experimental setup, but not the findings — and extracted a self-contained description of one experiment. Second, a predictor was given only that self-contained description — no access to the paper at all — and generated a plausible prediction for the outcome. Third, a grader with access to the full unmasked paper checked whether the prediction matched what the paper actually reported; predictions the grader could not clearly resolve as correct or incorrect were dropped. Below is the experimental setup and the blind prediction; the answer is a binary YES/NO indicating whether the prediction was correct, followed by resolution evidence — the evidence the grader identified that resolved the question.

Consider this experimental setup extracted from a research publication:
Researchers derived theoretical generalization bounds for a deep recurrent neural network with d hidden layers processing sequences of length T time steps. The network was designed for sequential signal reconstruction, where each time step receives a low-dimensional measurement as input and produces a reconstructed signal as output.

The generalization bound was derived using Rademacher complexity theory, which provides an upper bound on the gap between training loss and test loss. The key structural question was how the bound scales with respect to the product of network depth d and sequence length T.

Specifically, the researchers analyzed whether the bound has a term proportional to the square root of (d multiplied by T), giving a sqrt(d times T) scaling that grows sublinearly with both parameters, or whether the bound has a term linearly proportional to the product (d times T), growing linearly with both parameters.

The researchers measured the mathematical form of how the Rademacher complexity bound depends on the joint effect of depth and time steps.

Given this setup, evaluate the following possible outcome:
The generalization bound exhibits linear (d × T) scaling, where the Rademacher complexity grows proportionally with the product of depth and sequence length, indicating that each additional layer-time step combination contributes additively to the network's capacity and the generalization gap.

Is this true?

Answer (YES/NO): NO